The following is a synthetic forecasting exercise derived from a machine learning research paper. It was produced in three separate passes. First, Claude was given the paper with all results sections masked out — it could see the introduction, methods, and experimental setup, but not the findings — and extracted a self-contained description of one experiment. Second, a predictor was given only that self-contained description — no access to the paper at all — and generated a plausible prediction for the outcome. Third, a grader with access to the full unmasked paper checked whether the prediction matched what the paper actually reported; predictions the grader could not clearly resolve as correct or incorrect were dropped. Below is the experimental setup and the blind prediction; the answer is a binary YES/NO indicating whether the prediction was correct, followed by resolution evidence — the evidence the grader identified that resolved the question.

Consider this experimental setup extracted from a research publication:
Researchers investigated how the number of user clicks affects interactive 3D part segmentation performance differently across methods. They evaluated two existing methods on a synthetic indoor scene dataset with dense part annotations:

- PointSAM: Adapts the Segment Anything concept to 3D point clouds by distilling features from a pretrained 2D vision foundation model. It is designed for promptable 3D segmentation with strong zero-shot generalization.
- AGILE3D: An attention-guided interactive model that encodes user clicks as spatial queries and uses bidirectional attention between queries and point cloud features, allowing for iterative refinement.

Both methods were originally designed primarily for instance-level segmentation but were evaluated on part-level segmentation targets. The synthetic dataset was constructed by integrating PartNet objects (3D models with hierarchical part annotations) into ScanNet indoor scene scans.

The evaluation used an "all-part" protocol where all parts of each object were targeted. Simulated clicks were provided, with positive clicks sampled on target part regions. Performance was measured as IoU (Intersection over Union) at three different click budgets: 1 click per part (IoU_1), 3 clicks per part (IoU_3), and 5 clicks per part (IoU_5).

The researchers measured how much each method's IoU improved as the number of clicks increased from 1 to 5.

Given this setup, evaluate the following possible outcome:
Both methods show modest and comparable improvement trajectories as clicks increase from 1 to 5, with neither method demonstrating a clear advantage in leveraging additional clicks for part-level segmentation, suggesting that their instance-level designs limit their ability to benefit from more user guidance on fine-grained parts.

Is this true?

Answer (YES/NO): NO